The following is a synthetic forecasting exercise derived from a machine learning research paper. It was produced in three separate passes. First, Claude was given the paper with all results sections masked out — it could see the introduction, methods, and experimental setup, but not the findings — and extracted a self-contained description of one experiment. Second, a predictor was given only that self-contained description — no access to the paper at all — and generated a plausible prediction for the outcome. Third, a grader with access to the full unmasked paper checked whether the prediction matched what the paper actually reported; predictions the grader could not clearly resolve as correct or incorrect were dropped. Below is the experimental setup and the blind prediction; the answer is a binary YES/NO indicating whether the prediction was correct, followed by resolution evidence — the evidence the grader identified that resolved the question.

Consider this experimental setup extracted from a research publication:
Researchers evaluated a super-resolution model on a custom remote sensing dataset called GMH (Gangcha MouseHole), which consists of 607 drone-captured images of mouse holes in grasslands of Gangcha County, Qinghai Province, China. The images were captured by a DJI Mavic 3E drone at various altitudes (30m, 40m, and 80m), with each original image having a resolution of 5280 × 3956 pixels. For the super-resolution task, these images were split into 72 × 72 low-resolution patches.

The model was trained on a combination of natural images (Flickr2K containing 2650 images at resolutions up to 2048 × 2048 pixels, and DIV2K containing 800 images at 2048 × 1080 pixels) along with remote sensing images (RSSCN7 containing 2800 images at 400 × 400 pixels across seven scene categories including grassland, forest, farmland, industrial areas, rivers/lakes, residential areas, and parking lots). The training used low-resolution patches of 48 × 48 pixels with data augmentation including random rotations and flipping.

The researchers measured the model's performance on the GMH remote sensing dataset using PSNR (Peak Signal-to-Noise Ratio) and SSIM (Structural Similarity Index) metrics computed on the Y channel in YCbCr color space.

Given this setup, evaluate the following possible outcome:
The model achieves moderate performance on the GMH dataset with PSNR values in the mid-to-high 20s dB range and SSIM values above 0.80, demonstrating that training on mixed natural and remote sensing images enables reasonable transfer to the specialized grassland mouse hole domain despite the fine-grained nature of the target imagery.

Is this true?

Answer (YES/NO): NO